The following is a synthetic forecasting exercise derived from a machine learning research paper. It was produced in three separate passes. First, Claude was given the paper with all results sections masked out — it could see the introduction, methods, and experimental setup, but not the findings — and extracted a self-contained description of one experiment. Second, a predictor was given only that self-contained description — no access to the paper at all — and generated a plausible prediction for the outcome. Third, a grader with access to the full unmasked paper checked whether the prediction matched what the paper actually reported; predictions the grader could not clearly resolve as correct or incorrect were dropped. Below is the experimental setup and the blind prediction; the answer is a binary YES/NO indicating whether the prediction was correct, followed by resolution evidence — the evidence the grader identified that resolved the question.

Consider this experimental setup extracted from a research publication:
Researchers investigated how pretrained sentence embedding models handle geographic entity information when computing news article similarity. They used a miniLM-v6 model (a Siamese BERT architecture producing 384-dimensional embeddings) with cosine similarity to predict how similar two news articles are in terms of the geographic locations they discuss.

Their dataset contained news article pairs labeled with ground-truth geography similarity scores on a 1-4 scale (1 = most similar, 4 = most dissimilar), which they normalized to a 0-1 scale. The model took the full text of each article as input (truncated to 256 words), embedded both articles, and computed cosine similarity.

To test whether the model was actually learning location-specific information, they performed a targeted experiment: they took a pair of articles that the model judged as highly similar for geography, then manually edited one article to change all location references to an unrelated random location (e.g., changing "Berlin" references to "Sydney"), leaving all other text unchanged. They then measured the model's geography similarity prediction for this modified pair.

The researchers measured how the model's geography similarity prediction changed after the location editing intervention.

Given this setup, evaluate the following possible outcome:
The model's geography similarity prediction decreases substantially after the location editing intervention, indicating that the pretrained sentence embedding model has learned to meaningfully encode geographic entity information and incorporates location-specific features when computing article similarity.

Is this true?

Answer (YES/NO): NO